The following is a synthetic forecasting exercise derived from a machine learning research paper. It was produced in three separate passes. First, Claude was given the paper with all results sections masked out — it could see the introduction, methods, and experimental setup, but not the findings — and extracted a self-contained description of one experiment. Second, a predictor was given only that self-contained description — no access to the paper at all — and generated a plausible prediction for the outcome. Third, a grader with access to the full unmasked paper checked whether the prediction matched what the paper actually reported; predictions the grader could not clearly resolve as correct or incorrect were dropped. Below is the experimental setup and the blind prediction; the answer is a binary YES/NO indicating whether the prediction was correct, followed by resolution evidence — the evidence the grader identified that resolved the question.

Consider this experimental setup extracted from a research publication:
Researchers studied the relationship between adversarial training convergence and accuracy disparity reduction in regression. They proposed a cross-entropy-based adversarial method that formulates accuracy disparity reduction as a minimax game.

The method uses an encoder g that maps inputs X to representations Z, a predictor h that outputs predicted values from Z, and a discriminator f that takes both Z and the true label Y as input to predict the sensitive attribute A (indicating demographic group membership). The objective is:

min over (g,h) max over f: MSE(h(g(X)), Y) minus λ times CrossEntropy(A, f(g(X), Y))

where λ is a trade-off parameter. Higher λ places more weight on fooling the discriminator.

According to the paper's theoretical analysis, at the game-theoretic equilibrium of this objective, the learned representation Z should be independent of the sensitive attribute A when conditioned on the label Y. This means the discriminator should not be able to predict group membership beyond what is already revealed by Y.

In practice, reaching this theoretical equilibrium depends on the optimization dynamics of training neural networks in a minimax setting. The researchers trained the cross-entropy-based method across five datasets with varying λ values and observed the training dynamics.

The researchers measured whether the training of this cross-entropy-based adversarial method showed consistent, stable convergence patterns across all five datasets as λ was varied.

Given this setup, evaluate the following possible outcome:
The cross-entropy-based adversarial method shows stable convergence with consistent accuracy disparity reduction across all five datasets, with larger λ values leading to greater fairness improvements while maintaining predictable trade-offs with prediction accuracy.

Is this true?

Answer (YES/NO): NO